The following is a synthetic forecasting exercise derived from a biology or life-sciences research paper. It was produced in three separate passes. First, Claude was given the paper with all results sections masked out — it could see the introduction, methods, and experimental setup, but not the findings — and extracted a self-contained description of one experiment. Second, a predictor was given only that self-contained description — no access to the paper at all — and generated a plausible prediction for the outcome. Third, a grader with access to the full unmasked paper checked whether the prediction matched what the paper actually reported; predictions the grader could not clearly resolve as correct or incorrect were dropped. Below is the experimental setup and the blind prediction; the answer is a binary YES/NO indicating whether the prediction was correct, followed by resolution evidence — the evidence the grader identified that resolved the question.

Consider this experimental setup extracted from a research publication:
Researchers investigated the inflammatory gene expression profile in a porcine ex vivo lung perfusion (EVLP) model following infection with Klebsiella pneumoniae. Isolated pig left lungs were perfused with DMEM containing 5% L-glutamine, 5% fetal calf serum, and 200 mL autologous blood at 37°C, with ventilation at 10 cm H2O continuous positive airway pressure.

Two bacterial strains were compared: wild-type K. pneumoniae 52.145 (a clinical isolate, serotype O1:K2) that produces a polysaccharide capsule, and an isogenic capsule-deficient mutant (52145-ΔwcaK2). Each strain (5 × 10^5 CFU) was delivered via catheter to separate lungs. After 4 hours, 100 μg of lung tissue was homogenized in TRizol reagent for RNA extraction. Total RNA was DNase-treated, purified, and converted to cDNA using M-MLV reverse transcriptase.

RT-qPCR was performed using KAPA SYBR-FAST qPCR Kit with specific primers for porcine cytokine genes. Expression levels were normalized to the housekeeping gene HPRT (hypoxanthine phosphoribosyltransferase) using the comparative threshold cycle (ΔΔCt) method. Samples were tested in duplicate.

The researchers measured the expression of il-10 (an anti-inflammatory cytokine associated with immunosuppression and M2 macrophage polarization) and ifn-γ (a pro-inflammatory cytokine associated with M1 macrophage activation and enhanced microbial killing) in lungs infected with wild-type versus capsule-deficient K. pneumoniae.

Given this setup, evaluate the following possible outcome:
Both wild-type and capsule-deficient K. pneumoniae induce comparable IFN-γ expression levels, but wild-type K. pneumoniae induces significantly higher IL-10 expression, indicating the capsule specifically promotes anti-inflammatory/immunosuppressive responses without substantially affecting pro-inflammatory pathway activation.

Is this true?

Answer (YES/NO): NO